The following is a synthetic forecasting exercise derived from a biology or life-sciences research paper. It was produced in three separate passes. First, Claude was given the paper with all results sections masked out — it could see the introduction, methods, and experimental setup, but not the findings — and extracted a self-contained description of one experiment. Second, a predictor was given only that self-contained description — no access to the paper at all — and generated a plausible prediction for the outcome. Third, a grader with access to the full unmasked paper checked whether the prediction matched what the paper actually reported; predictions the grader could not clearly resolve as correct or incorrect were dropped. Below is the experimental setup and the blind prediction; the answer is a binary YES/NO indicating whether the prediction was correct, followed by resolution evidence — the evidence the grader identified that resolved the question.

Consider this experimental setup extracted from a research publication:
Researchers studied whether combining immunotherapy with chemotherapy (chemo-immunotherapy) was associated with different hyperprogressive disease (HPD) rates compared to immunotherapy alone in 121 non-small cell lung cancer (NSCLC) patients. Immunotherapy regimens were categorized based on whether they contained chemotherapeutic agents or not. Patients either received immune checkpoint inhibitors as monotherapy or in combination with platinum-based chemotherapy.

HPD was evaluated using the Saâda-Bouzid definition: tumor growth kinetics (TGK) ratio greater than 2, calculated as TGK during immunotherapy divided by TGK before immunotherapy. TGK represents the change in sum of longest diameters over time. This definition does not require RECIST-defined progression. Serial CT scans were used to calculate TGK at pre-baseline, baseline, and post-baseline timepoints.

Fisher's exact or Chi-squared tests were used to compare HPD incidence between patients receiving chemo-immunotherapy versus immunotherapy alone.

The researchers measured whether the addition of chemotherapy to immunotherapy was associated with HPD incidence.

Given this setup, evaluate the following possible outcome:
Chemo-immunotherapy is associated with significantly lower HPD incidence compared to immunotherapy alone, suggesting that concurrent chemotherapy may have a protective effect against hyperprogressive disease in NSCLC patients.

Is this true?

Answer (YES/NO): NO